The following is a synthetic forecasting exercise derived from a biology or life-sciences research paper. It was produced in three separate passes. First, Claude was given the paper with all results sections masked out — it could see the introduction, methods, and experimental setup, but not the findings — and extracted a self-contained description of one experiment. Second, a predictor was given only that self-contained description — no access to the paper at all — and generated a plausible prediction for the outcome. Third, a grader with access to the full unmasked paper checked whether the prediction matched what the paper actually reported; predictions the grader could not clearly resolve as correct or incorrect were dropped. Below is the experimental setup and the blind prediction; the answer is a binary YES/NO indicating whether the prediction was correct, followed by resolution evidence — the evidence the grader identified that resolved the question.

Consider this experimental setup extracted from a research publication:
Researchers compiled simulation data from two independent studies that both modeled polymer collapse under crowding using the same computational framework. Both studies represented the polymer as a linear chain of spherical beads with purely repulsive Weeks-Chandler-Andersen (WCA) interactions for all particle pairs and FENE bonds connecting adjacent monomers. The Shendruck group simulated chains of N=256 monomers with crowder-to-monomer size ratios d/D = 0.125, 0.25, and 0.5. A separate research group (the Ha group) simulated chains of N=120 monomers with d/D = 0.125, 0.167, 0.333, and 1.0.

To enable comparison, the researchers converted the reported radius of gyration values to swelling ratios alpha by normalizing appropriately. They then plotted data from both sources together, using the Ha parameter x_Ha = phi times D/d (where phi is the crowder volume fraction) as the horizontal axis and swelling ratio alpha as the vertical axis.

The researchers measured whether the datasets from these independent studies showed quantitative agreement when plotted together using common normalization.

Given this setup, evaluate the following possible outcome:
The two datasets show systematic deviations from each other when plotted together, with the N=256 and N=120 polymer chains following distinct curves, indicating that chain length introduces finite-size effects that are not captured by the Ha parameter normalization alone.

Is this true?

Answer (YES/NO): YES